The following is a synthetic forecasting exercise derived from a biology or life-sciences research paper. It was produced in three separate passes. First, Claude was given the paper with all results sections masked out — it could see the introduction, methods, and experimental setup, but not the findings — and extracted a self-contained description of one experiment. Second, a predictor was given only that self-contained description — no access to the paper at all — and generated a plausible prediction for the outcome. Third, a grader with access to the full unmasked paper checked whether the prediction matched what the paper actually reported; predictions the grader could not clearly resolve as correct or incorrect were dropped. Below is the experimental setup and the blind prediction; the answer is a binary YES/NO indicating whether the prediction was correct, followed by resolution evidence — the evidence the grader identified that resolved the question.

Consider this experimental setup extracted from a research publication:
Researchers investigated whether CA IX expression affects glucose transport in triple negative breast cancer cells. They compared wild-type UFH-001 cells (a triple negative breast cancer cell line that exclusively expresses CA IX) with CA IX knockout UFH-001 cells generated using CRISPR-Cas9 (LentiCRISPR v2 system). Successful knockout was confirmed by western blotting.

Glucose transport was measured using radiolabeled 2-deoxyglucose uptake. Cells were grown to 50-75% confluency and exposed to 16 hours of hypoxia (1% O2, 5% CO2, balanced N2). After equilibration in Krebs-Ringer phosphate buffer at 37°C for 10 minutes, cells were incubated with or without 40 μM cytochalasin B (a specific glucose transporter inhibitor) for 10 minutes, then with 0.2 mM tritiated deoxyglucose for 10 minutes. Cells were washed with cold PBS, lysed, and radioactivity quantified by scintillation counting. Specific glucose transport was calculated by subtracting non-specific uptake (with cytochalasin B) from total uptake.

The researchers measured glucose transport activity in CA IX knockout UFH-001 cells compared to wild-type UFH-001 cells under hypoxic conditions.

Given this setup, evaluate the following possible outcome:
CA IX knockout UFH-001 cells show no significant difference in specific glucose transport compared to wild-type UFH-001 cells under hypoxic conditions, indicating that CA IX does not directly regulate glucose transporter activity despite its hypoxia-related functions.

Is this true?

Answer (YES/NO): YES